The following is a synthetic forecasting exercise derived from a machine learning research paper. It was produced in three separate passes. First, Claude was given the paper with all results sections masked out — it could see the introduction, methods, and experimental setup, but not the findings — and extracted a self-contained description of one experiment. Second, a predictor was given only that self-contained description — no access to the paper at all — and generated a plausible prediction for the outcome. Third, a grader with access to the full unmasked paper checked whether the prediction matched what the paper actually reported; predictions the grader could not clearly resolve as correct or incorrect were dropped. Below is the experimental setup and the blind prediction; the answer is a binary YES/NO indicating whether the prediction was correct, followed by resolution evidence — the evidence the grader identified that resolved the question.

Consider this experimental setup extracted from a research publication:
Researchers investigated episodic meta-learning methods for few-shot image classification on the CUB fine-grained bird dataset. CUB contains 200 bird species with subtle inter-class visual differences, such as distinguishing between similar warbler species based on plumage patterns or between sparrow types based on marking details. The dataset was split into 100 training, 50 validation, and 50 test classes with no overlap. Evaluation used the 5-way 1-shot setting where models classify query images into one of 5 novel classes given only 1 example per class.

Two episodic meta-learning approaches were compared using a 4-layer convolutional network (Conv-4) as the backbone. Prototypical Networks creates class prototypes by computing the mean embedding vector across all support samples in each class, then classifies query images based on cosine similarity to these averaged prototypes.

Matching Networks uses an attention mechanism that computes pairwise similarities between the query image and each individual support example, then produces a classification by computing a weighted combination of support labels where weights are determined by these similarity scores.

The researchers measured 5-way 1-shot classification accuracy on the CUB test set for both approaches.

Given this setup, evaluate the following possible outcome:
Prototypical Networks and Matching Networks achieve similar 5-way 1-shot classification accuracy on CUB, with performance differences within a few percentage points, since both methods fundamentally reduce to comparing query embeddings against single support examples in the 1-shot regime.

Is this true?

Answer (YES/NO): NO